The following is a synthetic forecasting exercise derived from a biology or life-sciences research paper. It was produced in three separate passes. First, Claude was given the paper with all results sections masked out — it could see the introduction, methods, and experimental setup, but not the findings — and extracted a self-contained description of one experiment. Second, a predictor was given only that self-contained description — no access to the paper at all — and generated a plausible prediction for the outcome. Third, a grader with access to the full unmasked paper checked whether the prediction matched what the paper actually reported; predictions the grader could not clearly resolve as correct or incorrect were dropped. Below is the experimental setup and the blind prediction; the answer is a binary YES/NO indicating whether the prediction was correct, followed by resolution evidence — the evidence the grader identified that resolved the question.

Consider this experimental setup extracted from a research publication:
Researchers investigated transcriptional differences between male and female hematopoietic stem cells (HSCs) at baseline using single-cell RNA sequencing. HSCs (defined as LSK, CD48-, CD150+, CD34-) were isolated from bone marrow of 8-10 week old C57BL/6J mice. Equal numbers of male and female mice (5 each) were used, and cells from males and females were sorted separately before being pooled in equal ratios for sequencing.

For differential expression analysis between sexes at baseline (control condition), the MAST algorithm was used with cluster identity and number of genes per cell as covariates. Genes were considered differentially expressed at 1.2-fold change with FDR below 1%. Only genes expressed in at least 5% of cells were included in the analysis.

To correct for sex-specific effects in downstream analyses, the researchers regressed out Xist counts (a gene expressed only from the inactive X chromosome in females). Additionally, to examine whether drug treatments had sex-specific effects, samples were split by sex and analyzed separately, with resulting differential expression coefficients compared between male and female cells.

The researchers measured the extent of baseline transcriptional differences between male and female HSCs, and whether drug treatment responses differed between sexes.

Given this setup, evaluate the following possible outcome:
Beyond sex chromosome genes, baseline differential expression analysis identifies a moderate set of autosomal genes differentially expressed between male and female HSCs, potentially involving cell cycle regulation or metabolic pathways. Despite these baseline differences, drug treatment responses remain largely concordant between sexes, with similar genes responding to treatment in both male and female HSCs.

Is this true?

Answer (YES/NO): NO